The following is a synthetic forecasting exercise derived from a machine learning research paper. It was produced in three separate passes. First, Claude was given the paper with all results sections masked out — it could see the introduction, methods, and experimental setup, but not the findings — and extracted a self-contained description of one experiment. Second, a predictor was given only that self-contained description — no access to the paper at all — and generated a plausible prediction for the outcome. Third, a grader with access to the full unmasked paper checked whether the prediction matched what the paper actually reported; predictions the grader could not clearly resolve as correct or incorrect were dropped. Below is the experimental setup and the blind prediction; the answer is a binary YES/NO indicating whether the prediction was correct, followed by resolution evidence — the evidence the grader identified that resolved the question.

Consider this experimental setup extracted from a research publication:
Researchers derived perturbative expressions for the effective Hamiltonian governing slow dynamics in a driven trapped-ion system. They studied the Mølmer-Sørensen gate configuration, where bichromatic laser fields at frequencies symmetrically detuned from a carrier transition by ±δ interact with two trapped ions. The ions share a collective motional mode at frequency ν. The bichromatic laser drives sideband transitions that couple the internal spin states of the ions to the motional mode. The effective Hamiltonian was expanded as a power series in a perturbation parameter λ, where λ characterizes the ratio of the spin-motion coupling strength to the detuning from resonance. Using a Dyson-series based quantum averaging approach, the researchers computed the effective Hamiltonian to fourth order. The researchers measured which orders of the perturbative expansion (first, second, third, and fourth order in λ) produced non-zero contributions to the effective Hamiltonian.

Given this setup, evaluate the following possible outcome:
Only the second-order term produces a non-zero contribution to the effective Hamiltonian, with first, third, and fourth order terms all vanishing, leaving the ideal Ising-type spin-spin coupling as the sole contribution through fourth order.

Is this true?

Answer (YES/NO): NO